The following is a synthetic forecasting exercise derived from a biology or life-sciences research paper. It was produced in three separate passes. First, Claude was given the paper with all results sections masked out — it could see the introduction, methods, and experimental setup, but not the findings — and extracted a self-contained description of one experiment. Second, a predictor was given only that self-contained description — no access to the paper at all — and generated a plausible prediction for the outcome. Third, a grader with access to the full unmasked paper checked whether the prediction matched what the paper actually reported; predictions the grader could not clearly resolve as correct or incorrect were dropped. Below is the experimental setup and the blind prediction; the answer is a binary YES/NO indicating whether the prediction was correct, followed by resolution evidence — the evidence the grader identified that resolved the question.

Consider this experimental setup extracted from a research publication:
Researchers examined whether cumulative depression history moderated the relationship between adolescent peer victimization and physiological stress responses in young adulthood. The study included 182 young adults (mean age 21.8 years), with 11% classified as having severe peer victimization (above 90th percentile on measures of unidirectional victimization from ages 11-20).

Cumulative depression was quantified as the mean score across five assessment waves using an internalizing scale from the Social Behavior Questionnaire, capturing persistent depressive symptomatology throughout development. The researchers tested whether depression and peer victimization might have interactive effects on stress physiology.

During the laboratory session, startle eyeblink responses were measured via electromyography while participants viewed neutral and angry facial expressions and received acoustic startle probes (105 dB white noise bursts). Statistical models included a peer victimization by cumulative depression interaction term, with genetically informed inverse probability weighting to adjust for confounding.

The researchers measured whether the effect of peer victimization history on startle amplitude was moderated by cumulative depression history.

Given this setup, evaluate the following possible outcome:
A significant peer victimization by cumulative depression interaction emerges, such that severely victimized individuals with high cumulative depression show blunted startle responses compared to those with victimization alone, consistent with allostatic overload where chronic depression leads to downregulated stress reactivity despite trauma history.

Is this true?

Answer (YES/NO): NO